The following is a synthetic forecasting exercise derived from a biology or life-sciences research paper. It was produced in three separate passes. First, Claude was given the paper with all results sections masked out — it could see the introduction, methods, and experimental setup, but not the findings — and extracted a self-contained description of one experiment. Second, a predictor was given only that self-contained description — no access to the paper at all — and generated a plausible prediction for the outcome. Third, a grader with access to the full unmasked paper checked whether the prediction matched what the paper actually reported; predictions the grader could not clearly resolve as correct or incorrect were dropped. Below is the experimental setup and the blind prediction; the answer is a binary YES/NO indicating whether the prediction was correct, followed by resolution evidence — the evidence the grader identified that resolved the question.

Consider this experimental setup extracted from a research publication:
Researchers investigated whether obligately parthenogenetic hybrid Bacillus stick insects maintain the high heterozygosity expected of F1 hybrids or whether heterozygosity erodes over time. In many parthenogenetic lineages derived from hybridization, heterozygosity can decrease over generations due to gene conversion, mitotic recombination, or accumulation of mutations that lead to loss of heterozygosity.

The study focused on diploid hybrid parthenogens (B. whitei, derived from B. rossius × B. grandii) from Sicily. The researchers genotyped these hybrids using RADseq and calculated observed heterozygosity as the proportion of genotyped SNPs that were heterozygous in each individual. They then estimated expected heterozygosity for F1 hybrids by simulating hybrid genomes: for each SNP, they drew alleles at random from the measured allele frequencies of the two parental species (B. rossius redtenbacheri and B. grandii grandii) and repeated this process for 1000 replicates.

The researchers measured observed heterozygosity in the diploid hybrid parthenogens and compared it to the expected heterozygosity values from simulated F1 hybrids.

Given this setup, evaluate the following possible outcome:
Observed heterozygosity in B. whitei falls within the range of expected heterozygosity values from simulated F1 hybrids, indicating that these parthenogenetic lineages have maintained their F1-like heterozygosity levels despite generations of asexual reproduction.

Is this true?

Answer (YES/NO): NO